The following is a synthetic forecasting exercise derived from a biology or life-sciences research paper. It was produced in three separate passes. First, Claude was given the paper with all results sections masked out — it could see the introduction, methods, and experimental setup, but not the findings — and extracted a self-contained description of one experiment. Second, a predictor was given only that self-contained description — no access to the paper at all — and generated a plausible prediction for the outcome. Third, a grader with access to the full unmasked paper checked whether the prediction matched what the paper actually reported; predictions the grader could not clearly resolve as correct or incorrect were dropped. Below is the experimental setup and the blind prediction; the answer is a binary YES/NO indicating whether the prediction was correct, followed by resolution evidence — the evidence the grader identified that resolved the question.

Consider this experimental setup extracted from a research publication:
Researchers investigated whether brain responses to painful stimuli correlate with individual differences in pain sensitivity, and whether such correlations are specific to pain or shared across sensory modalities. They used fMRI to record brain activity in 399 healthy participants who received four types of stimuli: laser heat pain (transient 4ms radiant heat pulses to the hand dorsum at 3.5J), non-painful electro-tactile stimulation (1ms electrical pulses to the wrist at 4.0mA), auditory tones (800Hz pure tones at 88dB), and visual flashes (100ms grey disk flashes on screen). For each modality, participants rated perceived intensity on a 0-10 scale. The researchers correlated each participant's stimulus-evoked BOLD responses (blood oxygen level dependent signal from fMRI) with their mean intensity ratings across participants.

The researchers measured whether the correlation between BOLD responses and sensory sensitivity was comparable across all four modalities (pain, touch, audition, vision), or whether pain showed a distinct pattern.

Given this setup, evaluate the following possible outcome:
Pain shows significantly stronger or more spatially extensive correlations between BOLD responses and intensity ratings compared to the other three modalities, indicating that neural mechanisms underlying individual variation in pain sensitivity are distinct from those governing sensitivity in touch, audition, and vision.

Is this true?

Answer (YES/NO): YES